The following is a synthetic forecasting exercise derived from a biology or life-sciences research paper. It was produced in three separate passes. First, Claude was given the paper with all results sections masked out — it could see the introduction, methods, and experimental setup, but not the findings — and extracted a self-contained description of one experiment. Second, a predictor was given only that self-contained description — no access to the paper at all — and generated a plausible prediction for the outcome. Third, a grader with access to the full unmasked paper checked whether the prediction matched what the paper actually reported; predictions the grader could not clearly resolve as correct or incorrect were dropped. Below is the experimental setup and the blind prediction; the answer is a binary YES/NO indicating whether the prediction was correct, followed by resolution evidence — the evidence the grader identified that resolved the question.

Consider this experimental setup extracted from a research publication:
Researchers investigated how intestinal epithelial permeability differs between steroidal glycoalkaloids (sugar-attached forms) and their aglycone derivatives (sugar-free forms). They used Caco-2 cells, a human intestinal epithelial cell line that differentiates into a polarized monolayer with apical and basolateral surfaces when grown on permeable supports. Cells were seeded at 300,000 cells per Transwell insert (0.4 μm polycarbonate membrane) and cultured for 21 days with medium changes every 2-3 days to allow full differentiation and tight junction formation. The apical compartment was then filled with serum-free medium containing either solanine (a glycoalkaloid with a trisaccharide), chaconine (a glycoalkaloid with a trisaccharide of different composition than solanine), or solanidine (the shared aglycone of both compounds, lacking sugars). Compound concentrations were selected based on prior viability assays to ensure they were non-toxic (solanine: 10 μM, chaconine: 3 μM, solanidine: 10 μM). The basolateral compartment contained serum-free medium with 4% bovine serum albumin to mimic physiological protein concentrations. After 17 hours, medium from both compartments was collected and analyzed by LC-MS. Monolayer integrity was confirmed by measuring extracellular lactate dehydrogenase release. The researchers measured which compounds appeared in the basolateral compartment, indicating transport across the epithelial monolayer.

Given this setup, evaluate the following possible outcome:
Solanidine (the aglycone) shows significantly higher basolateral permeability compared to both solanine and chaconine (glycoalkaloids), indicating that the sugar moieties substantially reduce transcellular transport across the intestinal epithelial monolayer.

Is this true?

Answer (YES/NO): YES